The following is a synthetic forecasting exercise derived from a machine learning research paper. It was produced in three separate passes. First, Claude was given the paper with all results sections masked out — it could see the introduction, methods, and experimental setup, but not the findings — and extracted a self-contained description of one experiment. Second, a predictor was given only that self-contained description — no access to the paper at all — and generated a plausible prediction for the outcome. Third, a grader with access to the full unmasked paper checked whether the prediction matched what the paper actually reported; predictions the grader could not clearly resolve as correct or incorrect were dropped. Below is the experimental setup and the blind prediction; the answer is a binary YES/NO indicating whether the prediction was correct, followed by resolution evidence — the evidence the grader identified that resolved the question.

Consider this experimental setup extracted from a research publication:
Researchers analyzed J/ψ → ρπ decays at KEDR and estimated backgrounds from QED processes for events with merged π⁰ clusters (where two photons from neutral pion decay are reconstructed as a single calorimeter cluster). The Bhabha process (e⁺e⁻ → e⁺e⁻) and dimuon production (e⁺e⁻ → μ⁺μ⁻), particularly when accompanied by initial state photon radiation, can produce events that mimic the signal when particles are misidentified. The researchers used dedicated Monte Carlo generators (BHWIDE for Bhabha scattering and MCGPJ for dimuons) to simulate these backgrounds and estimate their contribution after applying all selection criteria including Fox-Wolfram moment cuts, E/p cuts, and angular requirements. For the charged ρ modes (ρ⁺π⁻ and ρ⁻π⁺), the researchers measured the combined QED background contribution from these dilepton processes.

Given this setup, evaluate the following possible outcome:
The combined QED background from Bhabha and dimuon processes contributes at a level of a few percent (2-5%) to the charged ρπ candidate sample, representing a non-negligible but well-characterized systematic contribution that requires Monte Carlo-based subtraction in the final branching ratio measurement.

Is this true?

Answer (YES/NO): NO